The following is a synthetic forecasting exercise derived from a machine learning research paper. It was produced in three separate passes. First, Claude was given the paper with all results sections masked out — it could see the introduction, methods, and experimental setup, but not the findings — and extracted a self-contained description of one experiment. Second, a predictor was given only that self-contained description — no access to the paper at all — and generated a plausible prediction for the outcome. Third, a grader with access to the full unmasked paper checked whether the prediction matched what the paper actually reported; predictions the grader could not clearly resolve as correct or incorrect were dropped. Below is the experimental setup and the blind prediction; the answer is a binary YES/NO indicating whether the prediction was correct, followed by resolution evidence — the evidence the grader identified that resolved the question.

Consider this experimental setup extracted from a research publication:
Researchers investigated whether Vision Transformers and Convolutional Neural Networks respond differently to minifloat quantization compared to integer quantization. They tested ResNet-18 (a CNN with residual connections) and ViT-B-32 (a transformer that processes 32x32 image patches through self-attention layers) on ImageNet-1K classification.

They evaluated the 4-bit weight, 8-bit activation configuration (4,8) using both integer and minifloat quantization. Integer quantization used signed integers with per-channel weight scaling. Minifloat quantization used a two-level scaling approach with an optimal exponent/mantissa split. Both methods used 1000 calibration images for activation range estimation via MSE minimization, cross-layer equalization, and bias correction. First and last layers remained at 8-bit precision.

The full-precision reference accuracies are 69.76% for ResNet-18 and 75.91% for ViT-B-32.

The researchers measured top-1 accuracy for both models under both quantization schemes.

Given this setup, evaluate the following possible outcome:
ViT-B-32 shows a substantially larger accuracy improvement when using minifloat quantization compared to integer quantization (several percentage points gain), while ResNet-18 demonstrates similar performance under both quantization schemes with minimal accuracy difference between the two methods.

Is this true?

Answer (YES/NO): NO